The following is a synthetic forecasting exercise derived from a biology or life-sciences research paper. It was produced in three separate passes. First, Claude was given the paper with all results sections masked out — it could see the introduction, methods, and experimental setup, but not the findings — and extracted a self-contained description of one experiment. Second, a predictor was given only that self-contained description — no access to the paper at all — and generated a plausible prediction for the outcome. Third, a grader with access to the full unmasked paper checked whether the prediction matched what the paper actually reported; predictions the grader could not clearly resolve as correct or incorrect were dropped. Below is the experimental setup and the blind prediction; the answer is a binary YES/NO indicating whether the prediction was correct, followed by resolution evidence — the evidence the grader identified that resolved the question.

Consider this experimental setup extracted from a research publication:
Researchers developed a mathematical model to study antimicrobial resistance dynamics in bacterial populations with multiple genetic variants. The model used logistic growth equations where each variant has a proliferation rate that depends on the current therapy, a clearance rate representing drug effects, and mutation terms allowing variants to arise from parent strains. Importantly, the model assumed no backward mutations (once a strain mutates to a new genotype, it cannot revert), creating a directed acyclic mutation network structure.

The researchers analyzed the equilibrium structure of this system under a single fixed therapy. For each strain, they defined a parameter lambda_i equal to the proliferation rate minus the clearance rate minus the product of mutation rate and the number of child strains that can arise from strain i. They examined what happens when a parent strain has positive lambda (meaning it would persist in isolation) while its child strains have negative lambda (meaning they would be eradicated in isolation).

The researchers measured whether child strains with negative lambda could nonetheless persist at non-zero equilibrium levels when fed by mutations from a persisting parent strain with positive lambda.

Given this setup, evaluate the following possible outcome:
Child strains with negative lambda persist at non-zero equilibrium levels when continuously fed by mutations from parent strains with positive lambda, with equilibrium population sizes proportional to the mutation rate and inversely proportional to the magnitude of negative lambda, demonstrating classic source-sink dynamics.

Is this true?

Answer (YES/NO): YES